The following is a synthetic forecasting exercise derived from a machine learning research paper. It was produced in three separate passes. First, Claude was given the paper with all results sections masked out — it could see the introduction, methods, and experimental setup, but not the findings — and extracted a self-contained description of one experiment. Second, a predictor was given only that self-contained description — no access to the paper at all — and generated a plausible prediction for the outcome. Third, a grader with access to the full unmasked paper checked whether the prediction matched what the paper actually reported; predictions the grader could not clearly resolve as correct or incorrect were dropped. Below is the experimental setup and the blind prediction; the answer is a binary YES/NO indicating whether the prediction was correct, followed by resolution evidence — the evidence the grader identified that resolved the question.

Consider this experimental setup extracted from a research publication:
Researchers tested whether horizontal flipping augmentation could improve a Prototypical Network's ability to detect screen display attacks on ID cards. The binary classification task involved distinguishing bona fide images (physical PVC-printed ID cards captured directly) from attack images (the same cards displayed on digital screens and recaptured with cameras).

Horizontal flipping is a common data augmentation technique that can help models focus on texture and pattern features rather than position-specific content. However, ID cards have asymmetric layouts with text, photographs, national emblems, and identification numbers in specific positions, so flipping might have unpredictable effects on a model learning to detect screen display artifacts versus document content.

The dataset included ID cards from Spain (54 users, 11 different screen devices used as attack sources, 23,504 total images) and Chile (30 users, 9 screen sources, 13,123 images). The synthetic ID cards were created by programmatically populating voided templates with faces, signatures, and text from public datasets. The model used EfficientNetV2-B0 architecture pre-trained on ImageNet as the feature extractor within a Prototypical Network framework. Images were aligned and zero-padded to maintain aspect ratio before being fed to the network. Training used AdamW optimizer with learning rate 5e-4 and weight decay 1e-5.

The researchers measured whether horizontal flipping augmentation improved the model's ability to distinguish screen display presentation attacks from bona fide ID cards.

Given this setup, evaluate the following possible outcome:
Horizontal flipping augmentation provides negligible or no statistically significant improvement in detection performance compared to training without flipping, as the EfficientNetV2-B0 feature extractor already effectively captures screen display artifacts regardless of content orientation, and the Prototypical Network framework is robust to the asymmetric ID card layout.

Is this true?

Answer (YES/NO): YES